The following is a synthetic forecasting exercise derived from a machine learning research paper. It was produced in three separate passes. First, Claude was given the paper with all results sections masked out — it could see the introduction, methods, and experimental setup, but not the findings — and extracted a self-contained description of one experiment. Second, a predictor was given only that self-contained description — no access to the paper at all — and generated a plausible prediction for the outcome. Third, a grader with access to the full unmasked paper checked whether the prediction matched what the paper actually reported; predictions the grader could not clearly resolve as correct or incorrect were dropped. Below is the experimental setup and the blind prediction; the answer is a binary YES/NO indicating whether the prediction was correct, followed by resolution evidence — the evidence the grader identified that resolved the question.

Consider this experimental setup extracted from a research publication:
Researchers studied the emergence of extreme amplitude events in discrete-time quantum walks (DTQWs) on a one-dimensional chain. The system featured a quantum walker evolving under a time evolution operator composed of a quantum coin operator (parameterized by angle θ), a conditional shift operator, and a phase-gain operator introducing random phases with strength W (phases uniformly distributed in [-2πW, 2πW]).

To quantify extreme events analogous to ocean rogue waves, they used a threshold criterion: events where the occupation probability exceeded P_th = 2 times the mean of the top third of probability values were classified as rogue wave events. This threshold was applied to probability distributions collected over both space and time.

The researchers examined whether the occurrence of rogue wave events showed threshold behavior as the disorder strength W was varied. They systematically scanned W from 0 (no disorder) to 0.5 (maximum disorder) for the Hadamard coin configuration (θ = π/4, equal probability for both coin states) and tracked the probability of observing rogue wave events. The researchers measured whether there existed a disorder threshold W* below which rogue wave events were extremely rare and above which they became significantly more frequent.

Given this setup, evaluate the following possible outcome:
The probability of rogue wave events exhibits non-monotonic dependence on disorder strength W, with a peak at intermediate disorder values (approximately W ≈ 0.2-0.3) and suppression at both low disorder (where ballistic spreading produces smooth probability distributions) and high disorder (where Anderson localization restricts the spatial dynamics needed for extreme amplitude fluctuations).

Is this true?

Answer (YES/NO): NO